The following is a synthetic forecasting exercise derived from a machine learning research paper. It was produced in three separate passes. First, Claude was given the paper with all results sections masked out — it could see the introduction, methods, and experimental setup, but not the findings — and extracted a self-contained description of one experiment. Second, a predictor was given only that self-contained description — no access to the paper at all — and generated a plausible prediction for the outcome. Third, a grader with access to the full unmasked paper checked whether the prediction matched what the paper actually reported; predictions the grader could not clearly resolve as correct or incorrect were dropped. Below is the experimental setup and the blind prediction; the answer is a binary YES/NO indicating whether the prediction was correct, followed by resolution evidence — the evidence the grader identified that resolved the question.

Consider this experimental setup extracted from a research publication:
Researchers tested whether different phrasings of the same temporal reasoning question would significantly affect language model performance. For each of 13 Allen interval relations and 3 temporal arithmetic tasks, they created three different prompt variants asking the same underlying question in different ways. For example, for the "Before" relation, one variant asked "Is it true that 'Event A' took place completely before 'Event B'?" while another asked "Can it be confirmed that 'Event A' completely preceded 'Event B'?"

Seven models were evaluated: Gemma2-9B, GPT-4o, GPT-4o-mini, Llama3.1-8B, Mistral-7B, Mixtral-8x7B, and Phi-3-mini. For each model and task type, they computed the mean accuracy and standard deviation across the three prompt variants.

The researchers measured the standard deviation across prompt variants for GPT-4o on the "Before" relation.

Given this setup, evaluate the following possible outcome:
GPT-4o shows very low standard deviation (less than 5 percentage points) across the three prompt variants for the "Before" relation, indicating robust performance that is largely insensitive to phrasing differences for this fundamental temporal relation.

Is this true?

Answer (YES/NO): NO